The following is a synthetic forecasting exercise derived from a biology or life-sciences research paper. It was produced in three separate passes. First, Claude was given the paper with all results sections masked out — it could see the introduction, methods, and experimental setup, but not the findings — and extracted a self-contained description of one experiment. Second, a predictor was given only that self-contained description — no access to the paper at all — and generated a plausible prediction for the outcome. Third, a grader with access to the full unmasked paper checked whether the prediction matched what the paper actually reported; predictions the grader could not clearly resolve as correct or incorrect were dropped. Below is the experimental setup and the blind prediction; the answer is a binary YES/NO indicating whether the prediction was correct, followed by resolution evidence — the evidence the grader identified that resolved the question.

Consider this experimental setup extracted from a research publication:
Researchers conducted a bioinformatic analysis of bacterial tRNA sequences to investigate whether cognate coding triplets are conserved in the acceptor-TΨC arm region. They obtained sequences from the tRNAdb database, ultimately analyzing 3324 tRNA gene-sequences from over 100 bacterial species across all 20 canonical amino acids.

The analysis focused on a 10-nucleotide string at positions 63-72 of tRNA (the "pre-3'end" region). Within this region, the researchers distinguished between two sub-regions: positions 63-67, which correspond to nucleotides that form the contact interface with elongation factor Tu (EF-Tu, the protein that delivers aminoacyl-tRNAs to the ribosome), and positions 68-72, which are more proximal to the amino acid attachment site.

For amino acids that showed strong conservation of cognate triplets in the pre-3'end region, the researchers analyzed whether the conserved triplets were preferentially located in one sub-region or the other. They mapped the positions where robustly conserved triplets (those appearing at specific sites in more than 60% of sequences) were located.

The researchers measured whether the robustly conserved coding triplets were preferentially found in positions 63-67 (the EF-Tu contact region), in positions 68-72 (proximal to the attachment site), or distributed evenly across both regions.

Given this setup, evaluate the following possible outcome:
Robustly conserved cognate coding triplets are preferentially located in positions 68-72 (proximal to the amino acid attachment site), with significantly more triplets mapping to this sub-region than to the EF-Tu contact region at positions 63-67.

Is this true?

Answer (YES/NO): YES